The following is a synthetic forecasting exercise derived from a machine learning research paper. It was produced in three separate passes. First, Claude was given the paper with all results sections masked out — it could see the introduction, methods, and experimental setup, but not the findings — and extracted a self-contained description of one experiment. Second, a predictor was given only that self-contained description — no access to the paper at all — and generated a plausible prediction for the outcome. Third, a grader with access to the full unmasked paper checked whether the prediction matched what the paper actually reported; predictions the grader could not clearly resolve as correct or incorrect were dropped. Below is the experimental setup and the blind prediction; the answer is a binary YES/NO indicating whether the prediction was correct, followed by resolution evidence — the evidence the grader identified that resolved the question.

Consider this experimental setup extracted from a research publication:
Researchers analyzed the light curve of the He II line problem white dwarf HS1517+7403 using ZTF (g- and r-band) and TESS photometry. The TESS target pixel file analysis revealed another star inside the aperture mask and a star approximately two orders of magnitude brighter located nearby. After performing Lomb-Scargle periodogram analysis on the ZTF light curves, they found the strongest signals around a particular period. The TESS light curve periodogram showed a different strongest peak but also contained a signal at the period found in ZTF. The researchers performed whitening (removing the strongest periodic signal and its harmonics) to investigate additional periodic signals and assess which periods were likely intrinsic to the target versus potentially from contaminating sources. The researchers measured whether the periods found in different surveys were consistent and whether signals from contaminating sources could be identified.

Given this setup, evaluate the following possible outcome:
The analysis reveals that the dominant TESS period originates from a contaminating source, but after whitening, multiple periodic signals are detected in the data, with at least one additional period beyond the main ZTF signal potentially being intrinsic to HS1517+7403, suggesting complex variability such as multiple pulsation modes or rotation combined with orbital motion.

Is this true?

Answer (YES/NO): NO